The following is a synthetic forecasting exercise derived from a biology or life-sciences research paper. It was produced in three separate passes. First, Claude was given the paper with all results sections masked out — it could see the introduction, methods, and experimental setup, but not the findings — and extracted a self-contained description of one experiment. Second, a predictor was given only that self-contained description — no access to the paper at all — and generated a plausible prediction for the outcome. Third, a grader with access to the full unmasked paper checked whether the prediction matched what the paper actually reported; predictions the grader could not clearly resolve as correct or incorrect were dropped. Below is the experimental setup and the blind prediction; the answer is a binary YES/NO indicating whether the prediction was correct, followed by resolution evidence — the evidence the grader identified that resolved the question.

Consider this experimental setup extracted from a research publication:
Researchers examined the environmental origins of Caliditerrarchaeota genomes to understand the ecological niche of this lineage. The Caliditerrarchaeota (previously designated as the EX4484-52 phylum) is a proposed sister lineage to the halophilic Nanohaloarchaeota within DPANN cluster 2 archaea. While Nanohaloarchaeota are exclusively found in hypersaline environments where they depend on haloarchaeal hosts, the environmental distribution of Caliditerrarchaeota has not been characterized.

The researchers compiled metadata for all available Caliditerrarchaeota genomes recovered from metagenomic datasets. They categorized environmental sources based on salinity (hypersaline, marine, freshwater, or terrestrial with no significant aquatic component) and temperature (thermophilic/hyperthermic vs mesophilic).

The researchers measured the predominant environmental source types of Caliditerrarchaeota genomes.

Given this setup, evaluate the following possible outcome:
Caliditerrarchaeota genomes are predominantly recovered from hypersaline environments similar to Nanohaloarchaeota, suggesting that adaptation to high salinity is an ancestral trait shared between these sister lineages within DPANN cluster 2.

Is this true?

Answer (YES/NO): NO